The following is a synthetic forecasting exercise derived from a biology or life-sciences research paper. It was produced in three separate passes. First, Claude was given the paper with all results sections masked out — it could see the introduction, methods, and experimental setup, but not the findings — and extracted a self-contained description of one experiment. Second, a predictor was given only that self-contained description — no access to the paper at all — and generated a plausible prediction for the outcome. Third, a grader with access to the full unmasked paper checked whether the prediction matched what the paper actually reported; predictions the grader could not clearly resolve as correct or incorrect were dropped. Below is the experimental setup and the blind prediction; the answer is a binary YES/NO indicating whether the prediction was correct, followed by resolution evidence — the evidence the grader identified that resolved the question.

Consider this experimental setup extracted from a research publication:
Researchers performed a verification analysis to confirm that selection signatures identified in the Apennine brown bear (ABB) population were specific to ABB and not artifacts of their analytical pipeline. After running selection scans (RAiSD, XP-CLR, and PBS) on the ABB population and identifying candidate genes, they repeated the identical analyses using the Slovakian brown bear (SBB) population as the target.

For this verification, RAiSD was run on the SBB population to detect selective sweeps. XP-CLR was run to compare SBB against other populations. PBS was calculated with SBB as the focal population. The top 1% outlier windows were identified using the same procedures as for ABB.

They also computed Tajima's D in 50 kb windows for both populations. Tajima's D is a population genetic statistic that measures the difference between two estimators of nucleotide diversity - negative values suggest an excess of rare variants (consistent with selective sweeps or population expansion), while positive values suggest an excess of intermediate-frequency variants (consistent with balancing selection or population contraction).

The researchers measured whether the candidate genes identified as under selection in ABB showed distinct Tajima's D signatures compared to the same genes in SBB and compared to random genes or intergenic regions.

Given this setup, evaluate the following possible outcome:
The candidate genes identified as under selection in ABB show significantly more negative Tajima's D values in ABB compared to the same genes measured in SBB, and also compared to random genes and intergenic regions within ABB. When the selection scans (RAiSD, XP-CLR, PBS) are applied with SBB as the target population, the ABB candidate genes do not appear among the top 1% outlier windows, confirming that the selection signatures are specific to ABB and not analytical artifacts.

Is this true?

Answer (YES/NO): YES